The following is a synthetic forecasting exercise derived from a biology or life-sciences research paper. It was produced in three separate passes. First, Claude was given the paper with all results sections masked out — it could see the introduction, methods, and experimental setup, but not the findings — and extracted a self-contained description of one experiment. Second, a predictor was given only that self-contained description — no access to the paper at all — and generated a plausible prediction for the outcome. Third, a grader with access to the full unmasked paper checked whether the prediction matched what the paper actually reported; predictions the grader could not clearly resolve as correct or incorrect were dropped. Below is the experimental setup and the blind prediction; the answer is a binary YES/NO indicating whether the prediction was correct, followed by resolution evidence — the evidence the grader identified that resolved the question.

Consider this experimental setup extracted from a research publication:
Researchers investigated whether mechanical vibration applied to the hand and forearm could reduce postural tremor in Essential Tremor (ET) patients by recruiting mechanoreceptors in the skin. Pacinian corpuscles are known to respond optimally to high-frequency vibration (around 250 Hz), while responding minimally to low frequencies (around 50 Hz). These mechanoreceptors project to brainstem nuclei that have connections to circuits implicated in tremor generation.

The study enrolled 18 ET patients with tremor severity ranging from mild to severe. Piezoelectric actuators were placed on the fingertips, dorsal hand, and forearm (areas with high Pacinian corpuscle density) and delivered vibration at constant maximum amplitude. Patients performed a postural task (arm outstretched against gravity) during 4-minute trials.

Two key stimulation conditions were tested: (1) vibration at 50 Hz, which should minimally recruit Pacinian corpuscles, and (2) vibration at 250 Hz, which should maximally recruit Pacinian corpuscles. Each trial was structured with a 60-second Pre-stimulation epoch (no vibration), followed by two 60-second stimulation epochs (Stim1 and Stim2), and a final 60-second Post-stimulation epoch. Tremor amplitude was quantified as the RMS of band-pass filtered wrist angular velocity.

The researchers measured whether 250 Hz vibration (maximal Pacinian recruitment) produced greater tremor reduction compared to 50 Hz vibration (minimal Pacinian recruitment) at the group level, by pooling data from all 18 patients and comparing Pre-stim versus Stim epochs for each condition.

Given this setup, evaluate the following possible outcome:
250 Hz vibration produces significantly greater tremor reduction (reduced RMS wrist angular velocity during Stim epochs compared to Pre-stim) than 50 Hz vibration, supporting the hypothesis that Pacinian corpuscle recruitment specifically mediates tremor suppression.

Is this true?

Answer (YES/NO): NO